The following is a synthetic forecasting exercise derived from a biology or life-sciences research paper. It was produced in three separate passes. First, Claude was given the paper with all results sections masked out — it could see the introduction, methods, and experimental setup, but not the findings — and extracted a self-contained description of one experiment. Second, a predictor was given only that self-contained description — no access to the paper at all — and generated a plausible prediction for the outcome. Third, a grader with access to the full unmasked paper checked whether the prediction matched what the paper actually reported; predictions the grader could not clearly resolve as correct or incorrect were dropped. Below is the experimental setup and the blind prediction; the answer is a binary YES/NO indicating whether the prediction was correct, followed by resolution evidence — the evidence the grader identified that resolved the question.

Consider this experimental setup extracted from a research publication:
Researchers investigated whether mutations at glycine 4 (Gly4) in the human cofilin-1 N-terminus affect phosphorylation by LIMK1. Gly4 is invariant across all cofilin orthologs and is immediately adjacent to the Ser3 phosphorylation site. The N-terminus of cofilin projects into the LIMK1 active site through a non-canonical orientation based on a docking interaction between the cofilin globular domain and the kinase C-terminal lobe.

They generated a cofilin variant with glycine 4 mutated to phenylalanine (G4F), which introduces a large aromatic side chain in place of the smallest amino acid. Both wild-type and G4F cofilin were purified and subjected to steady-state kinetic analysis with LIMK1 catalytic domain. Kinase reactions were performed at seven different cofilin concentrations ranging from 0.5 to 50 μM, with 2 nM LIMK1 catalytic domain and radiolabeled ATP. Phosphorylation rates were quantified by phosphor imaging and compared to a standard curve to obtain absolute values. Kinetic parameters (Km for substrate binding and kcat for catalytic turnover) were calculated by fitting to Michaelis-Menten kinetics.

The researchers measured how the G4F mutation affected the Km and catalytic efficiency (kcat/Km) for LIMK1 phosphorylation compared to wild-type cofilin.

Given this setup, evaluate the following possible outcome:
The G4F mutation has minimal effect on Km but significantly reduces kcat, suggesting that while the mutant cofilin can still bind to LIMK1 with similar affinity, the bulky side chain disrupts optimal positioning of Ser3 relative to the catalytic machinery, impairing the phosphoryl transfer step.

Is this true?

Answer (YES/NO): NO